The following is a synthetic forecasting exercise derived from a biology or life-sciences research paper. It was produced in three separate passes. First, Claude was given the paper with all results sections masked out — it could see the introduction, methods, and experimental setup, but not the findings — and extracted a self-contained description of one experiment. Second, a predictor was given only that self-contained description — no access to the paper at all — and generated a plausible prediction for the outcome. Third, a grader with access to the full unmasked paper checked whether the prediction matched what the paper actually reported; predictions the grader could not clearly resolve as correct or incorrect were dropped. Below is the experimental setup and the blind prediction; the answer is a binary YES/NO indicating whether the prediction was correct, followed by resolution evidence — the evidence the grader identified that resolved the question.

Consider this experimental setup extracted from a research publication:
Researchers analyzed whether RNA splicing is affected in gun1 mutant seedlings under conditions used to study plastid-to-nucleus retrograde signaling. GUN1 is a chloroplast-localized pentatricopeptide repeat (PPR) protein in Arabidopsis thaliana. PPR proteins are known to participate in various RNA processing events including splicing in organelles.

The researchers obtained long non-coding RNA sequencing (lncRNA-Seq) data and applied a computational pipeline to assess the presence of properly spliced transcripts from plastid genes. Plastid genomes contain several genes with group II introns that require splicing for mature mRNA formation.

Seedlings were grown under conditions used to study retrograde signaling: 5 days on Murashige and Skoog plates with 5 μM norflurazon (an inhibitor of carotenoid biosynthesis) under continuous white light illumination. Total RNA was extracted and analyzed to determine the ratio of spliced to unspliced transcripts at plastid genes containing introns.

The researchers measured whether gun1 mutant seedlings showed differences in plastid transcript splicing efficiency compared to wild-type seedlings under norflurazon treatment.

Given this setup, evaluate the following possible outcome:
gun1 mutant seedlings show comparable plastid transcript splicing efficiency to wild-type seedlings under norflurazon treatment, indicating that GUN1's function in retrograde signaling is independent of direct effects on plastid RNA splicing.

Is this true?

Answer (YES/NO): YES